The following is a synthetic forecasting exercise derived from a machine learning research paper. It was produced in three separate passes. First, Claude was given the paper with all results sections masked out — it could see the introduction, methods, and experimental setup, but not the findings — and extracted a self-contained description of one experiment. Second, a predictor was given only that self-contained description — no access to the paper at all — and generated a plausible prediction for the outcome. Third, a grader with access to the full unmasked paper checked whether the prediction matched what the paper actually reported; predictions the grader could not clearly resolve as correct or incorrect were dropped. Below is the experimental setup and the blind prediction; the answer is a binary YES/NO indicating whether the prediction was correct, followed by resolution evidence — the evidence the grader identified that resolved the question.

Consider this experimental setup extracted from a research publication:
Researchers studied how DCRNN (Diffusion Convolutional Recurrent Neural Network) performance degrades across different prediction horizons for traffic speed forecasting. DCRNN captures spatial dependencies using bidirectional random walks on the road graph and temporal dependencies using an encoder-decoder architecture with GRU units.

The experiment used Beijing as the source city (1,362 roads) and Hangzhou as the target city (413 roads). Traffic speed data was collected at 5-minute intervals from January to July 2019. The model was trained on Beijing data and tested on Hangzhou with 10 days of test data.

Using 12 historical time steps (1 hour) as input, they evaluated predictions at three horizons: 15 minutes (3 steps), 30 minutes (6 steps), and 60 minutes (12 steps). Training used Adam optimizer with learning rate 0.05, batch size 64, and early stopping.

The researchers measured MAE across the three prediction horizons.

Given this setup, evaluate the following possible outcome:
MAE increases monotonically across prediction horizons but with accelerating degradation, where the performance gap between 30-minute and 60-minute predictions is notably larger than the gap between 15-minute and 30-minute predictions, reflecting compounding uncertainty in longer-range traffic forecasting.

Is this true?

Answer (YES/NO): YES